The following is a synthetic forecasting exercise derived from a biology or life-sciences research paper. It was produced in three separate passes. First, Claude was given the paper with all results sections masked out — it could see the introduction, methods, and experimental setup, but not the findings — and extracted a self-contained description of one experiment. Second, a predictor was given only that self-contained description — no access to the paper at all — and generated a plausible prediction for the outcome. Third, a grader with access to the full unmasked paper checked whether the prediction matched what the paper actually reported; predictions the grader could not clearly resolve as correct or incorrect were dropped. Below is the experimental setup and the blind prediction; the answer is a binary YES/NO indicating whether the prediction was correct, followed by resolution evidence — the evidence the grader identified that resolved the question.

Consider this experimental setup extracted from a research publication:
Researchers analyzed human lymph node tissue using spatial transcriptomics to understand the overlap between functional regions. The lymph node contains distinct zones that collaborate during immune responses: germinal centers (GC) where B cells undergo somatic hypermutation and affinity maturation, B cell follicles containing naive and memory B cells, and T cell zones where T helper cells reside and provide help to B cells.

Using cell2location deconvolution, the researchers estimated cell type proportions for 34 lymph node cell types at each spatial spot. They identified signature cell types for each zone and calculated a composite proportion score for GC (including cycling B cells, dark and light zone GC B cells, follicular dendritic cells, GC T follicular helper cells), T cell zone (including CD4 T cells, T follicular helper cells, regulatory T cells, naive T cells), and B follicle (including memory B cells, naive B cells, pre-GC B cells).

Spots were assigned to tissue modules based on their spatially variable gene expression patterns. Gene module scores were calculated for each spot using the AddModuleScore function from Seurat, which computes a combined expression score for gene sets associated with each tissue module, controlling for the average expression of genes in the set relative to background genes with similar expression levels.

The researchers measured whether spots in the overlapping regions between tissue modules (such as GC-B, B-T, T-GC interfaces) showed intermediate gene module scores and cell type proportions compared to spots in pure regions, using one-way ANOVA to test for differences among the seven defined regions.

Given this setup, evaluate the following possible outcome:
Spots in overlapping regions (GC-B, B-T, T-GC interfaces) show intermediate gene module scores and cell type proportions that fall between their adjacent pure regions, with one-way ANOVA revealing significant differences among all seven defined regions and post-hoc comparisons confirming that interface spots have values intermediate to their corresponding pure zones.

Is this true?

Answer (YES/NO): NO